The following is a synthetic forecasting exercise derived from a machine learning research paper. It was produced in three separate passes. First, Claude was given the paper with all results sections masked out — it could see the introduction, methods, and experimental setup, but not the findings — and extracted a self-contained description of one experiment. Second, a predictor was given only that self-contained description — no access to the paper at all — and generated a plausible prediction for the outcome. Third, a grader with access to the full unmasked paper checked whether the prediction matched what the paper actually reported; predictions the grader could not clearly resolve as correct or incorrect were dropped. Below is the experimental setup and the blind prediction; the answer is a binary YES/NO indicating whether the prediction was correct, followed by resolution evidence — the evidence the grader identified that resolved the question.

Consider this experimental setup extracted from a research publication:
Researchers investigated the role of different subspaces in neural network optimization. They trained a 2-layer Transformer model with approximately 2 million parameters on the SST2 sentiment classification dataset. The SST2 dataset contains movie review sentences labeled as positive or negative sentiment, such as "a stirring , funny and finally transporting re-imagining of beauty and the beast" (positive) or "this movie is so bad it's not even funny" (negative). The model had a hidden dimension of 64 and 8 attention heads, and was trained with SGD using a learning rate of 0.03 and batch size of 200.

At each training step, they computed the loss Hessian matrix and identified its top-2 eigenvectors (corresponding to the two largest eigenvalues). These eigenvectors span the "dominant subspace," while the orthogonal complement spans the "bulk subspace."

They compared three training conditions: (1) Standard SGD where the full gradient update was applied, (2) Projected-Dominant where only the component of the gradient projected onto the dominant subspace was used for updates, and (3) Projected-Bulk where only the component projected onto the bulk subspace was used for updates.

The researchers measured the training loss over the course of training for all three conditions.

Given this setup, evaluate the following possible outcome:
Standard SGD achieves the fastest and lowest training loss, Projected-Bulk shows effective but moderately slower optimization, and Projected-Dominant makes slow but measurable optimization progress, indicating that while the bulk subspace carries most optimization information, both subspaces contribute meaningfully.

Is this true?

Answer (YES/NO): NO